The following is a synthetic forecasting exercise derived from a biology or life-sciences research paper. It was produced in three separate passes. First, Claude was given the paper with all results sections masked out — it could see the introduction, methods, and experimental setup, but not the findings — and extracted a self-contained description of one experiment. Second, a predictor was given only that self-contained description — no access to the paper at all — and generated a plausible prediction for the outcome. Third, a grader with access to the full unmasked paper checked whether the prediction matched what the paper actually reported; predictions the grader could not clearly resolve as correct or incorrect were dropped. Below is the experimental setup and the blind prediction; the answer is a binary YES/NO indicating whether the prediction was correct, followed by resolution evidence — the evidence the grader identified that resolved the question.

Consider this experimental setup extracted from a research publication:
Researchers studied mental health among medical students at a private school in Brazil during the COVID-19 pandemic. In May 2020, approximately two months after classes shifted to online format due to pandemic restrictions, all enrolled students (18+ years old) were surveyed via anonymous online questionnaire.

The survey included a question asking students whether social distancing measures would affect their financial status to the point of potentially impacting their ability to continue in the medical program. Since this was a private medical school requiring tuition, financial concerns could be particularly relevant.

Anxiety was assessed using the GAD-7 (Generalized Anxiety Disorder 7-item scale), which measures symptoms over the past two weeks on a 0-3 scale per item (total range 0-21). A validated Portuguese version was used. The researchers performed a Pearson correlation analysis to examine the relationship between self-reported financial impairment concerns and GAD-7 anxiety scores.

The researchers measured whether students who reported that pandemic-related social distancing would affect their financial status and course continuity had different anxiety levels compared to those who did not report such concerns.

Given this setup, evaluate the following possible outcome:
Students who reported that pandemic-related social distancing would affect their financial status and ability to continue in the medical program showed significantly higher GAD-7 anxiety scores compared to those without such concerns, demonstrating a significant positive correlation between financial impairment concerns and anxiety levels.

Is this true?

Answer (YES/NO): YES